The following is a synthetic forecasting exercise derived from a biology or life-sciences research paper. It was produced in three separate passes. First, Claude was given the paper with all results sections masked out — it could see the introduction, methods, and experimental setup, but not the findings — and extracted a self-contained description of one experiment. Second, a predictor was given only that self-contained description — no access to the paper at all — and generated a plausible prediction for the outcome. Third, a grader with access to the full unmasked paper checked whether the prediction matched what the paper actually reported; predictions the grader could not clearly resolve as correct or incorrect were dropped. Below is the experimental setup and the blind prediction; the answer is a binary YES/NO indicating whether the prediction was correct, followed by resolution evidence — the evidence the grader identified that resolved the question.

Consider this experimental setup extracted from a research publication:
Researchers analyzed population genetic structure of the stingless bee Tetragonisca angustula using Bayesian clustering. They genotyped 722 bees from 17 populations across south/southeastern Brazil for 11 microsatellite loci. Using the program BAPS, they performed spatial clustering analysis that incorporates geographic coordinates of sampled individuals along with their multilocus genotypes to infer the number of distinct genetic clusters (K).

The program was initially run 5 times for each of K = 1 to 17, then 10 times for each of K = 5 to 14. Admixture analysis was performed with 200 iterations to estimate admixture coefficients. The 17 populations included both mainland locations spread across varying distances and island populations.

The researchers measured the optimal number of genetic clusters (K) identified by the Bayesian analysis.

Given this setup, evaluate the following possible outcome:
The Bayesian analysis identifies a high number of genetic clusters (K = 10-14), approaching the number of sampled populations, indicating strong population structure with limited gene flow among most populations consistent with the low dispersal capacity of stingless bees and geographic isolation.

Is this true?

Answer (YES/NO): YES